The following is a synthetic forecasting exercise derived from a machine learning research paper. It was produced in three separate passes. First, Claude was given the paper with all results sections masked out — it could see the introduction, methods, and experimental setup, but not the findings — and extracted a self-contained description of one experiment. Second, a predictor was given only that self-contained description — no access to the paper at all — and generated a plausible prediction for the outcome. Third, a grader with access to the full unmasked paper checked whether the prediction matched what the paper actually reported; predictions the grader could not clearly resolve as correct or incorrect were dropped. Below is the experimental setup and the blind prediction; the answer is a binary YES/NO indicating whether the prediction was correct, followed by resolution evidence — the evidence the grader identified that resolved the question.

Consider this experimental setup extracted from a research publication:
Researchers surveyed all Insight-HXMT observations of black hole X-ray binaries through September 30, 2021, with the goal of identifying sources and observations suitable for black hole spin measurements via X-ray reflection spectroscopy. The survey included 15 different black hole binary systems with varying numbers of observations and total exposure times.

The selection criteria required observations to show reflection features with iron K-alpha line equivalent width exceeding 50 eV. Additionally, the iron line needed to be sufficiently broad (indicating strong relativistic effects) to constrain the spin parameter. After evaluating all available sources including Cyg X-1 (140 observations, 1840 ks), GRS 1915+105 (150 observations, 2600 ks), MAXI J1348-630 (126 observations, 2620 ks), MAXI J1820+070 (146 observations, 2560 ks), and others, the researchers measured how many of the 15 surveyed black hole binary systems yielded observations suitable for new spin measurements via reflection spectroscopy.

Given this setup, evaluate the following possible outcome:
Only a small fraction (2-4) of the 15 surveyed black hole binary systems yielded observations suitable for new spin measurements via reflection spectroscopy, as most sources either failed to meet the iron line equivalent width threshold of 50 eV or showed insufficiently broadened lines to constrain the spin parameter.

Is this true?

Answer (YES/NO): YES